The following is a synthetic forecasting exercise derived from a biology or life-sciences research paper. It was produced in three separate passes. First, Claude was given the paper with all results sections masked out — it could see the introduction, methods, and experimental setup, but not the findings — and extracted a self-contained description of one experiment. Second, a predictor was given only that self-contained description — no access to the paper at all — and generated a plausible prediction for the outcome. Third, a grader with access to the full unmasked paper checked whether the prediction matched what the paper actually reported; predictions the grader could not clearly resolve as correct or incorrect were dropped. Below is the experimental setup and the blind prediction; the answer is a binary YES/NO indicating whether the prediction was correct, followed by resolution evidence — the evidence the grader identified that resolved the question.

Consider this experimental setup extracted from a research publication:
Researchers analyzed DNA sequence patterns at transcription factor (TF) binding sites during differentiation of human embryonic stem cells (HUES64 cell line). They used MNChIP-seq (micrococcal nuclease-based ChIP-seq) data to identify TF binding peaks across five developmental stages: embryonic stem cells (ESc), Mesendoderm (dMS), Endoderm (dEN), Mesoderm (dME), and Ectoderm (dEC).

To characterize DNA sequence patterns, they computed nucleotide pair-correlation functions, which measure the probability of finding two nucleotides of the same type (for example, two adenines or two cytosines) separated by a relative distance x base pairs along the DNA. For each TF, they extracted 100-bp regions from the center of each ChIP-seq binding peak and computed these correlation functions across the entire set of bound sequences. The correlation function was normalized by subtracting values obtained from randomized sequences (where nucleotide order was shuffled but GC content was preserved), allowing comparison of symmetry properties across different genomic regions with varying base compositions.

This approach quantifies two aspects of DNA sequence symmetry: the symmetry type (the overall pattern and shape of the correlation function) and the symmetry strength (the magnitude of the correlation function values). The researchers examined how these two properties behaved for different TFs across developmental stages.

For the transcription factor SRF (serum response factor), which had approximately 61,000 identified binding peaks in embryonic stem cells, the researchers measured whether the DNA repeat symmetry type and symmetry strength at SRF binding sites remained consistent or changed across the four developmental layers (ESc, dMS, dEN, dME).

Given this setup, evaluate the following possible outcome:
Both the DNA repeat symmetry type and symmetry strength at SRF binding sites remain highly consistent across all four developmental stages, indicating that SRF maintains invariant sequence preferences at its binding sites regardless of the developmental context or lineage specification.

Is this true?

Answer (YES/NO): YES